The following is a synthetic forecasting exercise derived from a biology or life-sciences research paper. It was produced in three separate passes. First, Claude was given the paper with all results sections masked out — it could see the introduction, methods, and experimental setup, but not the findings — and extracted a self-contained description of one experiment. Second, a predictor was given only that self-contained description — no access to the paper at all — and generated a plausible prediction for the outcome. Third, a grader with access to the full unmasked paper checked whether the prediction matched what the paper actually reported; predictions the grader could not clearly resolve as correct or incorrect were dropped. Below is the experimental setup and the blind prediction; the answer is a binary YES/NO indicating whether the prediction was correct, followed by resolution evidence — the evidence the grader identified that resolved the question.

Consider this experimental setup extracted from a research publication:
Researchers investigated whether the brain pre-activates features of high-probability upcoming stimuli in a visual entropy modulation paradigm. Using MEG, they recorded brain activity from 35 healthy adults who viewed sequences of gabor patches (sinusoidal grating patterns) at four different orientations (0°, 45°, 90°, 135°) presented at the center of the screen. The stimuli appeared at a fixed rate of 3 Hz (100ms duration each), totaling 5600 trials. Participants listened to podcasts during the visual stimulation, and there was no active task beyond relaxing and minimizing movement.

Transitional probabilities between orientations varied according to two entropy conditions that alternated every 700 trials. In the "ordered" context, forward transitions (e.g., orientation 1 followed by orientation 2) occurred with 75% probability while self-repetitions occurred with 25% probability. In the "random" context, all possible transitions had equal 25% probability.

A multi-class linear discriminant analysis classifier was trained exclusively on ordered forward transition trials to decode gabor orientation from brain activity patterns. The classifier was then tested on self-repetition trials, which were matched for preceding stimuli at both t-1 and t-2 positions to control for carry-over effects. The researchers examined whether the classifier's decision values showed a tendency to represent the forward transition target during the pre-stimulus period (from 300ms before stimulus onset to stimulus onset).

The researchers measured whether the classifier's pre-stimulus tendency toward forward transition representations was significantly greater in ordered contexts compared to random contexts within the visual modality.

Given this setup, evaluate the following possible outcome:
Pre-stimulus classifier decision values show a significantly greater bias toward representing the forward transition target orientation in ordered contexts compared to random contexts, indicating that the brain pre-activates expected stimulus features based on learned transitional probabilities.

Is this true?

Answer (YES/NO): NO